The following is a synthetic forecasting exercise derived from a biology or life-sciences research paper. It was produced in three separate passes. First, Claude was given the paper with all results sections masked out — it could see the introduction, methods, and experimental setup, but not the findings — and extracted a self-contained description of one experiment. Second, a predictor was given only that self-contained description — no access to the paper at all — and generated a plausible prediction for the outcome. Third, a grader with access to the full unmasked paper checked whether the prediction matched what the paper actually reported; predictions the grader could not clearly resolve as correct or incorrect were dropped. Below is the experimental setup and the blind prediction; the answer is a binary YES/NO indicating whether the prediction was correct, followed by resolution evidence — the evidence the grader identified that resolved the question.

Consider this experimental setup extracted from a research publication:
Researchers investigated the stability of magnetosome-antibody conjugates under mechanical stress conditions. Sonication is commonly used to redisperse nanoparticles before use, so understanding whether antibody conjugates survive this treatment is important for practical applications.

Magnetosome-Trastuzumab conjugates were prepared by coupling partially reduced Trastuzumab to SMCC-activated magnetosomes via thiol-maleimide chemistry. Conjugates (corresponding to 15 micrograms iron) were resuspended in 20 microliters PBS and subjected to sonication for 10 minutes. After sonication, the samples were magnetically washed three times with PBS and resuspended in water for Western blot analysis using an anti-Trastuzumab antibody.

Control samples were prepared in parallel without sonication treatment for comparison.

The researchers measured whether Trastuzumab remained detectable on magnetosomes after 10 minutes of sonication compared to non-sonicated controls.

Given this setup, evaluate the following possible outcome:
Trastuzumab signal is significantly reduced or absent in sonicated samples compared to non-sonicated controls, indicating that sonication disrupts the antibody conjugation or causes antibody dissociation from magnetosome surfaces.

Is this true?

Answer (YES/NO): NO